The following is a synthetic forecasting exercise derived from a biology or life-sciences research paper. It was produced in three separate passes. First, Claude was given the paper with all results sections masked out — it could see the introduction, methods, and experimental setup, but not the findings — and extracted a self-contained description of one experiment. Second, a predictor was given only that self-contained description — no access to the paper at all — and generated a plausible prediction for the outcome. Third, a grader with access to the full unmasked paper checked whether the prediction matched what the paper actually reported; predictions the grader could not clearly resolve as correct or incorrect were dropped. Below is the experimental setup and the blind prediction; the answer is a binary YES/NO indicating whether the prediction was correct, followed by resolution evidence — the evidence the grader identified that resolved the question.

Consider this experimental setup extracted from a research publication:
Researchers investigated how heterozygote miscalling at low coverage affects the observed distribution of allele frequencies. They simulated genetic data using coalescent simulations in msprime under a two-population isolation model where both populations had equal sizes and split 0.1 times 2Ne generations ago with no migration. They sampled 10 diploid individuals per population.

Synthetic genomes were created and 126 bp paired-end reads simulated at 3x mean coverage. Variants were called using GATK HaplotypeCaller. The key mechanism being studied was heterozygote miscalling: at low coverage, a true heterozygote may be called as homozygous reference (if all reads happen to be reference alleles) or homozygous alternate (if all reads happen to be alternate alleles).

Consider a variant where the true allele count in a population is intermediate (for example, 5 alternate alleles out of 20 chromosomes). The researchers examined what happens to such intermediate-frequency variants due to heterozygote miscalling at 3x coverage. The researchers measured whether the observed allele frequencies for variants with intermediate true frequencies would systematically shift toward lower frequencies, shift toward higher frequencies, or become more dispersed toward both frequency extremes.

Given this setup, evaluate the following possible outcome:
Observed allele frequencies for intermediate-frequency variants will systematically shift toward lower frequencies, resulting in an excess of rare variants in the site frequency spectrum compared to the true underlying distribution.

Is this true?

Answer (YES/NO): NO